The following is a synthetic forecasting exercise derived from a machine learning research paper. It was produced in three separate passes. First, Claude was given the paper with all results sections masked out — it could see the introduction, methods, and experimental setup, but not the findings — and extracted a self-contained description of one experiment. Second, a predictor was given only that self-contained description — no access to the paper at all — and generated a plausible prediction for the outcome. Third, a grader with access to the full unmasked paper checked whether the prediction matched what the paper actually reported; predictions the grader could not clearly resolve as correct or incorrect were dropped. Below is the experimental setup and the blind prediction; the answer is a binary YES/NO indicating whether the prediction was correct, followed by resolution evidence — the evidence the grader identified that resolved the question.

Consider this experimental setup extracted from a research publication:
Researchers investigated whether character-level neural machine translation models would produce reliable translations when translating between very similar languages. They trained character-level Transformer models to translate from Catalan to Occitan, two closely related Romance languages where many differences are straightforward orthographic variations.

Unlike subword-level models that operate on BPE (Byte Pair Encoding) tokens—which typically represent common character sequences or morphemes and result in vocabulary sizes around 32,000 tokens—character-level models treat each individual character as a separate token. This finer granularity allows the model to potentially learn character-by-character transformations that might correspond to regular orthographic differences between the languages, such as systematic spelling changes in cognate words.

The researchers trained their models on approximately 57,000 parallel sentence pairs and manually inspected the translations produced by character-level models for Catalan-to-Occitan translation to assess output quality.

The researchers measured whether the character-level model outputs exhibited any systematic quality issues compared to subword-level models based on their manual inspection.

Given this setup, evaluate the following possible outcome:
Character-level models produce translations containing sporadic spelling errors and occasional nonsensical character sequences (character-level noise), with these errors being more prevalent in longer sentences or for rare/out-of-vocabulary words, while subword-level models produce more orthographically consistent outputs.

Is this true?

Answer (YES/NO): NO